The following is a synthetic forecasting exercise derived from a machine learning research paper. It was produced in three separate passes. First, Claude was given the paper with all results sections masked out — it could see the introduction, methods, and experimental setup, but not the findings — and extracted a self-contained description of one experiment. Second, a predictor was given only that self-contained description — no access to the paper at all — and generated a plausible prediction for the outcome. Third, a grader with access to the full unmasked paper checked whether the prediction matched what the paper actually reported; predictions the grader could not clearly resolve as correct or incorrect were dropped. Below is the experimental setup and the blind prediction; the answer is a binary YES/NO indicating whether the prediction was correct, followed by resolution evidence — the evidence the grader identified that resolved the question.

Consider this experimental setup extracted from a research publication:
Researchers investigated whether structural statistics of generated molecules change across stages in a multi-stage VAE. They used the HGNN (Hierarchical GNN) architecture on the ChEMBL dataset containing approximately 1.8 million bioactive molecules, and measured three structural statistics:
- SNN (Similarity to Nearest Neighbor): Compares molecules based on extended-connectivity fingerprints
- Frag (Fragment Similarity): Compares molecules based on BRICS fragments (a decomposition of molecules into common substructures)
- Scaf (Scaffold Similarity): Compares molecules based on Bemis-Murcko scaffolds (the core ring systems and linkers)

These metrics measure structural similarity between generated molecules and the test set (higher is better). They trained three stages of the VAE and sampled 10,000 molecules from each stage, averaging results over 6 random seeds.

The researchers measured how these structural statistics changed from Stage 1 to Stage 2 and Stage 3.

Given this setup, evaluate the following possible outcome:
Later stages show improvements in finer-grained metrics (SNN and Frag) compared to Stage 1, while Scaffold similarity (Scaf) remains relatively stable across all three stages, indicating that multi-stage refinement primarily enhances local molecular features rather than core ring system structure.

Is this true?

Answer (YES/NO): NO